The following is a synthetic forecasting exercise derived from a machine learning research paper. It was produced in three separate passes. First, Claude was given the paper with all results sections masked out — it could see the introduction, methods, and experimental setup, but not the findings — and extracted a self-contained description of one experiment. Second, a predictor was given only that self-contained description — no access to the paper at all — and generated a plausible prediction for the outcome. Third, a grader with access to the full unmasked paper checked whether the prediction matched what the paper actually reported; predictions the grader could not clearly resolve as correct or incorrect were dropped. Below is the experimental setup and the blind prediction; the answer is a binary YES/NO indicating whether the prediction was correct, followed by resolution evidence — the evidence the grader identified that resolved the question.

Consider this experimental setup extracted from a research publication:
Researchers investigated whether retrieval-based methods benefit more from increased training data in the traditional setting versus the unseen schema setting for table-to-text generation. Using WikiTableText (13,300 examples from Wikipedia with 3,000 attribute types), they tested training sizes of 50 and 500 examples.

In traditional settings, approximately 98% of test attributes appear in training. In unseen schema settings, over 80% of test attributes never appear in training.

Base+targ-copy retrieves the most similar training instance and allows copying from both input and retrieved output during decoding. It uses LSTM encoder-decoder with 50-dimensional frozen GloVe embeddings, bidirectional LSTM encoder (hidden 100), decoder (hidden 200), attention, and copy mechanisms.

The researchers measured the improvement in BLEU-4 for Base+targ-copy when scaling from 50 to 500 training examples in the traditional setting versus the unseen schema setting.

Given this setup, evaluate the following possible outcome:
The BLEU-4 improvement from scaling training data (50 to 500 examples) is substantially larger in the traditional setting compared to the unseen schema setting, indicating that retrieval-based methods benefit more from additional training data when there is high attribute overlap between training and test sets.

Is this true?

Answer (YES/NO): YES